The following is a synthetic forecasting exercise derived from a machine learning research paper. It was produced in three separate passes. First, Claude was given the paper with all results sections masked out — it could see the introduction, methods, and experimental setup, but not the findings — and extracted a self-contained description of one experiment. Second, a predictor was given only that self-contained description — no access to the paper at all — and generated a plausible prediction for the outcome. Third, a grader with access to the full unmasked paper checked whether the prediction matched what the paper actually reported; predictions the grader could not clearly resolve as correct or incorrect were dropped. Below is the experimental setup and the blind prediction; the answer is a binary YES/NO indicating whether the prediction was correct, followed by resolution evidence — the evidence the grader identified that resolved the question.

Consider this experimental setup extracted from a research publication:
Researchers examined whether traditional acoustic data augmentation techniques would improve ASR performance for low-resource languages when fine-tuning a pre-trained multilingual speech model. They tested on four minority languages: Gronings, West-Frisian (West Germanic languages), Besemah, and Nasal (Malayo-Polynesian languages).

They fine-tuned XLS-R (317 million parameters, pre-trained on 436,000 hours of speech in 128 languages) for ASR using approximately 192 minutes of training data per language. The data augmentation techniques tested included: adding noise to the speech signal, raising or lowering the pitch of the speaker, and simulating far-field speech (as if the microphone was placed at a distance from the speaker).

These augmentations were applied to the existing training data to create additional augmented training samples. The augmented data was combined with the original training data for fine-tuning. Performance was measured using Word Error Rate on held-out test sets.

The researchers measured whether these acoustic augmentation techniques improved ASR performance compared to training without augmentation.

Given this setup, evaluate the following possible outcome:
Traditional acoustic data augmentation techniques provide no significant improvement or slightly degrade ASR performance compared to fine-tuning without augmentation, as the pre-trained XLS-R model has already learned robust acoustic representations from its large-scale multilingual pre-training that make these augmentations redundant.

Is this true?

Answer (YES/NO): YES